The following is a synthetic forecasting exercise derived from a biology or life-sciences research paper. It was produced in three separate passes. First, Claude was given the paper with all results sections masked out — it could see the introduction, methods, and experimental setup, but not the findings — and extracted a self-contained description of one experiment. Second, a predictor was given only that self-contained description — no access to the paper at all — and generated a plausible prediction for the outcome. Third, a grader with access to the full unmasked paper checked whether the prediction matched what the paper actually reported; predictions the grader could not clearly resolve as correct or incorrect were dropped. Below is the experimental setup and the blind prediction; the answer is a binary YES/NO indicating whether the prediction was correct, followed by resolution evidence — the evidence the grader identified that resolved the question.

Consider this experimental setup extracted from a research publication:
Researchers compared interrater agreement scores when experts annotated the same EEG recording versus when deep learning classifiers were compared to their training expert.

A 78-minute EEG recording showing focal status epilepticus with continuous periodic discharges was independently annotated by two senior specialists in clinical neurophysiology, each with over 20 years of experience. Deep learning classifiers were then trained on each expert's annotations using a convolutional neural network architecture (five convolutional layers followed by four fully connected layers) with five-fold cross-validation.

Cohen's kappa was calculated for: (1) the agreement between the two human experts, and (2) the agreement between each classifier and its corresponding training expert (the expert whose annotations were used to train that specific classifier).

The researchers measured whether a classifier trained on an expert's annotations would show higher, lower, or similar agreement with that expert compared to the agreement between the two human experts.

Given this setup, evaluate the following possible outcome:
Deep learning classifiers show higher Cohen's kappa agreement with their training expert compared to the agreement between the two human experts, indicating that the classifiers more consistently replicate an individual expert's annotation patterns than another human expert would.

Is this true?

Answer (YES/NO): NO